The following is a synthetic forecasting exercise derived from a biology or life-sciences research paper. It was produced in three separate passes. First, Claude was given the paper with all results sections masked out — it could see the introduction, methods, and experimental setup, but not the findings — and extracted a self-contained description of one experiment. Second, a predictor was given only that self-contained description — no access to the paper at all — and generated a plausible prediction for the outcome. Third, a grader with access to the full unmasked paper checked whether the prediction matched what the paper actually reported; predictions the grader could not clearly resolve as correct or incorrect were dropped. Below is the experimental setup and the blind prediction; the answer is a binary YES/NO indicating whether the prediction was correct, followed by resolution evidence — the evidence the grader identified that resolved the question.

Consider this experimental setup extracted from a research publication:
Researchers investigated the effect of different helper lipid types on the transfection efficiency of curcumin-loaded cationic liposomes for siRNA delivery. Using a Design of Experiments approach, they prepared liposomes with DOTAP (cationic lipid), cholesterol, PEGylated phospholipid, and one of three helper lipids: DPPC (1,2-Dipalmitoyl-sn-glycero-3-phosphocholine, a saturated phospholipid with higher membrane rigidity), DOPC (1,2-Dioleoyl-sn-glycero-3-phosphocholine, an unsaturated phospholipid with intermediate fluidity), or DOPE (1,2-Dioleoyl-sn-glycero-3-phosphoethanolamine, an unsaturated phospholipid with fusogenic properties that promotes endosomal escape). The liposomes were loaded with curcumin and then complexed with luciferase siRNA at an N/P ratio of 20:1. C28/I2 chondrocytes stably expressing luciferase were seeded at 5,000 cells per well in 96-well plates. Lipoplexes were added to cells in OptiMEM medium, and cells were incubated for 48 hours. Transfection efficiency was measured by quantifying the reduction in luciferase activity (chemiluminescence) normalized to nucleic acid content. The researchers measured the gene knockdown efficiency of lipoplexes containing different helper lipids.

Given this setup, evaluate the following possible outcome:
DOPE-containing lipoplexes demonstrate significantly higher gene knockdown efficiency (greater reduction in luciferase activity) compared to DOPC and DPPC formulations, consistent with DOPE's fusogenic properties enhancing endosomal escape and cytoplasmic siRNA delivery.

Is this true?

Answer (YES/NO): YES